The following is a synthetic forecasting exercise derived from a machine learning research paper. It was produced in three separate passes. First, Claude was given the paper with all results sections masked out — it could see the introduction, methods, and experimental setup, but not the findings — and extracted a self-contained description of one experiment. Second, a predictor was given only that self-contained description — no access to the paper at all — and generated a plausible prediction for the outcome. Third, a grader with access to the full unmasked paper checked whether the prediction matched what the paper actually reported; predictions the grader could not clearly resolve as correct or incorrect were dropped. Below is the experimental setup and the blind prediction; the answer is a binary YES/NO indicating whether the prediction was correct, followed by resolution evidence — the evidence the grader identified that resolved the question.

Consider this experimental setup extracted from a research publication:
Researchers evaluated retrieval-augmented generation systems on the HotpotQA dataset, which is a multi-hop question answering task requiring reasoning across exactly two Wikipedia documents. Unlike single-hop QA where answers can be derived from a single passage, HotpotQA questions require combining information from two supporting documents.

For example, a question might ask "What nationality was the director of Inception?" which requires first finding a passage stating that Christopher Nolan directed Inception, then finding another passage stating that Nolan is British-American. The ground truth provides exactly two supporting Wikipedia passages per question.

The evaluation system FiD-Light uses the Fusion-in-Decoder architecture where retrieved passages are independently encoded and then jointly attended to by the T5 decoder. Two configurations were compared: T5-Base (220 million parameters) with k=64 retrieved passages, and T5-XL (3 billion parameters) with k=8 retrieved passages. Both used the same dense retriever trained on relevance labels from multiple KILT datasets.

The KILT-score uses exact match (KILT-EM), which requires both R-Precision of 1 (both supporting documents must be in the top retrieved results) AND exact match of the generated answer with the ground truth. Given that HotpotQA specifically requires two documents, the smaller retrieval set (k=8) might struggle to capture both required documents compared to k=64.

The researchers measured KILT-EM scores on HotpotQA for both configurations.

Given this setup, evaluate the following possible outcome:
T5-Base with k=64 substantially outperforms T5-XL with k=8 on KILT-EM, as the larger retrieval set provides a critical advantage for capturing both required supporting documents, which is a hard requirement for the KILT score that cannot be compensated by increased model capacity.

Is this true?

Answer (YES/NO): NO